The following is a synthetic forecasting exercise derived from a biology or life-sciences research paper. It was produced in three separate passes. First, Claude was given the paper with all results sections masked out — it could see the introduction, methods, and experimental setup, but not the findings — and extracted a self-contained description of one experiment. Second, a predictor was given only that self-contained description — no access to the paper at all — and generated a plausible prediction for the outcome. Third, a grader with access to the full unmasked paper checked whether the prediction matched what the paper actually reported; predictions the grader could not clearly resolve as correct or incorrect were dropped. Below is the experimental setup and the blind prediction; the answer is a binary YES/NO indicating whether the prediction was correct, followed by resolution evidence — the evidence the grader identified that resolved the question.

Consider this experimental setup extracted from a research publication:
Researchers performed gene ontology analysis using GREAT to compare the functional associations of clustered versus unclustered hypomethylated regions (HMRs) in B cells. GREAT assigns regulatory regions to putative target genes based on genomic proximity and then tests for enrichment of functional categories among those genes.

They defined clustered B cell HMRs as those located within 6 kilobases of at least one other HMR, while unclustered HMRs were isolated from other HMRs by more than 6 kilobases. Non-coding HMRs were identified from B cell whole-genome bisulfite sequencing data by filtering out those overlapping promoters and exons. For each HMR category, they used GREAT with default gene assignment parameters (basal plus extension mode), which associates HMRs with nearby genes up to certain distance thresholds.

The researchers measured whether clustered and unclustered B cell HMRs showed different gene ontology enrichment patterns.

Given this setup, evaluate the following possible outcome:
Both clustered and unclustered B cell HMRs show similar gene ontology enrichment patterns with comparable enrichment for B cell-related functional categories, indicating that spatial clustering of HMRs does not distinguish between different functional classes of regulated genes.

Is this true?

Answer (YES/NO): NO